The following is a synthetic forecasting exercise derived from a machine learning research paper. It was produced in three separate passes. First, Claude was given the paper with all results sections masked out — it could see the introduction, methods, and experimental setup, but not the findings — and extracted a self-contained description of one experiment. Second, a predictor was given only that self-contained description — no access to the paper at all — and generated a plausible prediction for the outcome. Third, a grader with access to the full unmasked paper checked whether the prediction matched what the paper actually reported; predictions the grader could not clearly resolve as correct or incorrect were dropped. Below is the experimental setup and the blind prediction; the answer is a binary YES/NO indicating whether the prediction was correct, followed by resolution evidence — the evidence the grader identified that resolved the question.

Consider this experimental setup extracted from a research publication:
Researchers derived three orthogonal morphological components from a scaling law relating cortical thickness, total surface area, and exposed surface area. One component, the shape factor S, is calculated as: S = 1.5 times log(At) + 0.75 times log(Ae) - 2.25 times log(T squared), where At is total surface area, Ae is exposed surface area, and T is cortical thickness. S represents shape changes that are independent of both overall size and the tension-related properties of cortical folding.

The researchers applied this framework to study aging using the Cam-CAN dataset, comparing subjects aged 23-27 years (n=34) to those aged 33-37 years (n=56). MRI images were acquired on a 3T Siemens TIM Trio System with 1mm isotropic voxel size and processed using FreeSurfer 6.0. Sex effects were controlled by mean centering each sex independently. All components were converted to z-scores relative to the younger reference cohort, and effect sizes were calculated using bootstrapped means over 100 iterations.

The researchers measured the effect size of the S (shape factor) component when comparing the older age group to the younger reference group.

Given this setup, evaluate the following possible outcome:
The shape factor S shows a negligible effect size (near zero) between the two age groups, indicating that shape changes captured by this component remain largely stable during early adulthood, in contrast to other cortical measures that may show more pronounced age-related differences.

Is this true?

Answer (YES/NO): NO